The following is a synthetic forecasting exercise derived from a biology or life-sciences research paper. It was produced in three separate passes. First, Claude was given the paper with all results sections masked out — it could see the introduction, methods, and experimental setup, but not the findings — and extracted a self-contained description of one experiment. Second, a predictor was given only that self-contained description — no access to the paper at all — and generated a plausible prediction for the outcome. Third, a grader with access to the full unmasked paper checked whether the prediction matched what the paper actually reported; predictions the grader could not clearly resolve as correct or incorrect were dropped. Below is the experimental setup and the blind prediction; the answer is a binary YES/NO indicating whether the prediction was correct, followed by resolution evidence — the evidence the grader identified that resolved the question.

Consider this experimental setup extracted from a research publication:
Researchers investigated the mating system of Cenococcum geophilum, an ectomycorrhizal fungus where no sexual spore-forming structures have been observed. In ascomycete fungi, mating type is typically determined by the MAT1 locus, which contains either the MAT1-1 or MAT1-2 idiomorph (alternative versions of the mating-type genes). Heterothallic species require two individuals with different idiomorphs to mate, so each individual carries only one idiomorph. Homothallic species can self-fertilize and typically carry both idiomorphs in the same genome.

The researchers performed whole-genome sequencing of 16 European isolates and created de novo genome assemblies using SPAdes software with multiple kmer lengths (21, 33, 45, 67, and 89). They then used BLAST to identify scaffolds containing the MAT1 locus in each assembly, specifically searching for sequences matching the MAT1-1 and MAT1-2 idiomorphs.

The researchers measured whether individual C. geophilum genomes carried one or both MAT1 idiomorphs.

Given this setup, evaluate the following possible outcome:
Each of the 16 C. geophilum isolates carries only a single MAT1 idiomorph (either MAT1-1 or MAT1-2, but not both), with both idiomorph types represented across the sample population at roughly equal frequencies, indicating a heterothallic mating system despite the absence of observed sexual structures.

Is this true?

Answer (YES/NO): YES